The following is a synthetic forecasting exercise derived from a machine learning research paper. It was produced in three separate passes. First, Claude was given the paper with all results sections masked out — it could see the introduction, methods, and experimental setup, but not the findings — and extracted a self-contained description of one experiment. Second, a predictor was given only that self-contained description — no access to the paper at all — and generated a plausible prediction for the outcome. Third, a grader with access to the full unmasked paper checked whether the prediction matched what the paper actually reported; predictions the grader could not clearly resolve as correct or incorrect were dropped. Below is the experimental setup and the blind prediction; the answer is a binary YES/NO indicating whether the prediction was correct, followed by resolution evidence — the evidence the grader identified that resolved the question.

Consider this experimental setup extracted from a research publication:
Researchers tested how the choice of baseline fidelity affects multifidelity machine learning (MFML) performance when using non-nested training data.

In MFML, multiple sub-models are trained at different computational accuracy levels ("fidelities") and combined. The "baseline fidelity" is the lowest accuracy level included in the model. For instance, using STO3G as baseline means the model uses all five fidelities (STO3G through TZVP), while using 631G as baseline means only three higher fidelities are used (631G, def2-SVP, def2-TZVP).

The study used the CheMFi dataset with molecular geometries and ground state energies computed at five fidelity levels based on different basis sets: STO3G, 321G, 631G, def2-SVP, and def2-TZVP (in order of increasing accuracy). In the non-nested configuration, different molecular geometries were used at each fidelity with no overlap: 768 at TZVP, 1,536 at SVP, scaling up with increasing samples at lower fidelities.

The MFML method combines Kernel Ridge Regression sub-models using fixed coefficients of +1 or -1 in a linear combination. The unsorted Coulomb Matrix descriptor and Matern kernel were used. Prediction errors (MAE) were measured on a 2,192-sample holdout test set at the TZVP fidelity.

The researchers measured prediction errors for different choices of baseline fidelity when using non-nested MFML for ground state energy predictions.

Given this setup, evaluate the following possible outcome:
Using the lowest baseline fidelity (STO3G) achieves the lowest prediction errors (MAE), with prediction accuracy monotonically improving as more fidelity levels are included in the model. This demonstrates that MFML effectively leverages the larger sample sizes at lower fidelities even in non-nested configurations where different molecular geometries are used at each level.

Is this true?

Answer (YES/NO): NO